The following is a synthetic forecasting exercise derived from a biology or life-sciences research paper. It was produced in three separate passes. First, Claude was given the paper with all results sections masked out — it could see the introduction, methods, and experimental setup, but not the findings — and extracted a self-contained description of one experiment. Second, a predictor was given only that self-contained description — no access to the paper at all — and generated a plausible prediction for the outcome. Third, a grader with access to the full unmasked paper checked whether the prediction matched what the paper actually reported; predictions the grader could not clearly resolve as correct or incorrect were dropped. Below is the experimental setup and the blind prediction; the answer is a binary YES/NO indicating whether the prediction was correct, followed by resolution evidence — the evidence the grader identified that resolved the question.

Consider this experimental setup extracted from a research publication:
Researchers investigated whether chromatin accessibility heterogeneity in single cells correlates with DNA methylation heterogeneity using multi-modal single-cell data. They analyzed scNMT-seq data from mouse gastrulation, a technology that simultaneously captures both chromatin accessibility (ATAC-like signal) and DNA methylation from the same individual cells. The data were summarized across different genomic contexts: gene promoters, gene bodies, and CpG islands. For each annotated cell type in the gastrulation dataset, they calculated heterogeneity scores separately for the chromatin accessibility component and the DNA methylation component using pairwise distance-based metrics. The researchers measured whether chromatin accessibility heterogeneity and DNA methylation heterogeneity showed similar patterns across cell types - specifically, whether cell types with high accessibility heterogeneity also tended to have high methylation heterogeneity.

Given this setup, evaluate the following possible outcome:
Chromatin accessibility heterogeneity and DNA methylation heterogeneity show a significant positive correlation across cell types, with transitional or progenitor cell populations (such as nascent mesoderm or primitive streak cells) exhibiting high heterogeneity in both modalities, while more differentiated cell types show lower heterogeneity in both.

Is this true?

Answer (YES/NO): NO